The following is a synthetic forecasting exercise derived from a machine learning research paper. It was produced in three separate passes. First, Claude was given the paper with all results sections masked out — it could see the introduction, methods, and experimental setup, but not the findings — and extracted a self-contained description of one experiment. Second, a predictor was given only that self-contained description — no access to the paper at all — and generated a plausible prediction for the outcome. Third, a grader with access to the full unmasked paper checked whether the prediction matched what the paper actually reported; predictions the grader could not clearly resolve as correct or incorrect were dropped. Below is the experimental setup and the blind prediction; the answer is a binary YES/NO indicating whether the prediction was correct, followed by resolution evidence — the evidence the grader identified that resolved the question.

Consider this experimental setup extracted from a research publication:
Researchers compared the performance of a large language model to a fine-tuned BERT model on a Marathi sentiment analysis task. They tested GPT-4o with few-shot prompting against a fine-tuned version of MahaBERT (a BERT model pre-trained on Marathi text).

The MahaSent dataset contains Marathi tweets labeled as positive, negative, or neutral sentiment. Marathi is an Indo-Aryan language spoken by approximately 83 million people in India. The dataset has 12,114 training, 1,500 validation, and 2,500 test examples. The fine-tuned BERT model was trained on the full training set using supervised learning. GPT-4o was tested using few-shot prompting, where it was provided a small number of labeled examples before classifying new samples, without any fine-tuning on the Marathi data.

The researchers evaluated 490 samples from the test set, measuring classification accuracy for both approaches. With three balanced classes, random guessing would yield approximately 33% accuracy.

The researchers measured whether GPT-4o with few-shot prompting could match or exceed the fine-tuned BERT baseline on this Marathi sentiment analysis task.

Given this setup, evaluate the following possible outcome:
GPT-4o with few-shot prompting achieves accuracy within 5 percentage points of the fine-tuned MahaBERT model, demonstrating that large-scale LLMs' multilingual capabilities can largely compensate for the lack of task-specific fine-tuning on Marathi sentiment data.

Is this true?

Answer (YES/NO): YES